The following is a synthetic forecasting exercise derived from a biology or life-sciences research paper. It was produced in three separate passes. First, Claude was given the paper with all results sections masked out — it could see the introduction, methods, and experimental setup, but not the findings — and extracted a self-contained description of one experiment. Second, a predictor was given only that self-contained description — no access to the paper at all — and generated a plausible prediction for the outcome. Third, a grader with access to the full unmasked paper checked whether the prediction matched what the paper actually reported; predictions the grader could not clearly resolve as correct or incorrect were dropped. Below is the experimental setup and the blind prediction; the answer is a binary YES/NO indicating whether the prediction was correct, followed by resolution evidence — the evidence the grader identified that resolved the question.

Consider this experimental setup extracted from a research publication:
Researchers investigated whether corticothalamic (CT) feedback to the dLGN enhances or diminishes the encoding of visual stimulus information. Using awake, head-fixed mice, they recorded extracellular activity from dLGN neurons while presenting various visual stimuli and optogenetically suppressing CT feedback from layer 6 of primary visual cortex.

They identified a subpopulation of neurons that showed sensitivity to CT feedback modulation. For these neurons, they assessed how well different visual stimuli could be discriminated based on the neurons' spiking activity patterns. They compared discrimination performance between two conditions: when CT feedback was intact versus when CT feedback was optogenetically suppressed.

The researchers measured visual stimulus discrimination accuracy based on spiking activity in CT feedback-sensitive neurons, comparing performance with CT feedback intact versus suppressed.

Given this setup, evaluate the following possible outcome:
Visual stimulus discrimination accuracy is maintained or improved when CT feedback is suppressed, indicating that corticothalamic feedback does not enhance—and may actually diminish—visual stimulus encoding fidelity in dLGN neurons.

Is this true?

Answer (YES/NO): YES